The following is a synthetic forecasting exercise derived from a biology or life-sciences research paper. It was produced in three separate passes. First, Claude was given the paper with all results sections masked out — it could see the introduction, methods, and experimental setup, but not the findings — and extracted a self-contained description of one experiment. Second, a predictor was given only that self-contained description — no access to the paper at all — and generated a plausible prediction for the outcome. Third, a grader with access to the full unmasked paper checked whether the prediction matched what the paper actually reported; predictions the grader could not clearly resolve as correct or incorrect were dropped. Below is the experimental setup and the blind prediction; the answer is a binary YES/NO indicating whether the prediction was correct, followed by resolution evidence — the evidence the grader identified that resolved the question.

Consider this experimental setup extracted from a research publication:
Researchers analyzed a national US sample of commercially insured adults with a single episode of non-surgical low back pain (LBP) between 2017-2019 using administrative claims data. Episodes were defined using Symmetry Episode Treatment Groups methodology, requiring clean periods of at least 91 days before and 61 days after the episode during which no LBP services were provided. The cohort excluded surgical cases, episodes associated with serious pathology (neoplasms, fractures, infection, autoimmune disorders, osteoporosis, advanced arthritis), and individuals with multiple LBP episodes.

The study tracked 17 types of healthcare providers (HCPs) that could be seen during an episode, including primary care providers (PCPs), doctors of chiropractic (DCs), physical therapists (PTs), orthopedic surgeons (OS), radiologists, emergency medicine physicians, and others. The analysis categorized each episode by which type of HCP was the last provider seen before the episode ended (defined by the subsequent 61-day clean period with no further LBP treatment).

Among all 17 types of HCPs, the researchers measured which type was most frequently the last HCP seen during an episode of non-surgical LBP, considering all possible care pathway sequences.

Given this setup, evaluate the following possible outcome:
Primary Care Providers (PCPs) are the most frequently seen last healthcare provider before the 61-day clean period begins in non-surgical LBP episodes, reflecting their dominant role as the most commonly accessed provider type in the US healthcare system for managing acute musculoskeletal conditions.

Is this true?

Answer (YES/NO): NO